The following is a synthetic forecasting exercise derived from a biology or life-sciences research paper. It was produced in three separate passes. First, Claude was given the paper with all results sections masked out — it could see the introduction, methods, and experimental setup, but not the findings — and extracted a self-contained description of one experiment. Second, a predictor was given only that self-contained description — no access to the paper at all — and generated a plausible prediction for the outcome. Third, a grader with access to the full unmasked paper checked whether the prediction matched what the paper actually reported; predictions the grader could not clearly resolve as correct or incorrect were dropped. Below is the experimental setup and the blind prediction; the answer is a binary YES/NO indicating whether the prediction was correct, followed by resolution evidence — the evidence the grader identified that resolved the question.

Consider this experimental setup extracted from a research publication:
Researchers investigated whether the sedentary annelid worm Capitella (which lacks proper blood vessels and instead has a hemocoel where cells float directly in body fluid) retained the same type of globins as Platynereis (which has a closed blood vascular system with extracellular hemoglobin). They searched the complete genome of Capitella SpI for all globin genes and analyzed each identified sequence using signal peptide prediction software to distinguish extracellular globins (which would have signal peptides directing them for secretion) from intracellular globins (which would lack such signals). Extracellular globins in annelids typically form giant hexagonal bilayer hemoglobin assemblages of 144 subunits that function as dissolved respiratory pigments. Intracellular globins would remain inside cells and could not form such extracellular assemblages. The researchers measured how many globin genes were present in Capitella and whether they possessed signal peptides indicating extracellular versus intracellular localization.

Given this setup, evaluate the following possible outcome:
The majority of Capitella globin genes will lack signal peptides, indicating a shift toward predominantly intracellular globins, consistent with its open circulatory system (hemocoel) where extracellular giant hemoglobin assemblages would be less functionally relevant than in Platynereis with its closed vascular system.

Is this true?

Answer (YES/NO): YES